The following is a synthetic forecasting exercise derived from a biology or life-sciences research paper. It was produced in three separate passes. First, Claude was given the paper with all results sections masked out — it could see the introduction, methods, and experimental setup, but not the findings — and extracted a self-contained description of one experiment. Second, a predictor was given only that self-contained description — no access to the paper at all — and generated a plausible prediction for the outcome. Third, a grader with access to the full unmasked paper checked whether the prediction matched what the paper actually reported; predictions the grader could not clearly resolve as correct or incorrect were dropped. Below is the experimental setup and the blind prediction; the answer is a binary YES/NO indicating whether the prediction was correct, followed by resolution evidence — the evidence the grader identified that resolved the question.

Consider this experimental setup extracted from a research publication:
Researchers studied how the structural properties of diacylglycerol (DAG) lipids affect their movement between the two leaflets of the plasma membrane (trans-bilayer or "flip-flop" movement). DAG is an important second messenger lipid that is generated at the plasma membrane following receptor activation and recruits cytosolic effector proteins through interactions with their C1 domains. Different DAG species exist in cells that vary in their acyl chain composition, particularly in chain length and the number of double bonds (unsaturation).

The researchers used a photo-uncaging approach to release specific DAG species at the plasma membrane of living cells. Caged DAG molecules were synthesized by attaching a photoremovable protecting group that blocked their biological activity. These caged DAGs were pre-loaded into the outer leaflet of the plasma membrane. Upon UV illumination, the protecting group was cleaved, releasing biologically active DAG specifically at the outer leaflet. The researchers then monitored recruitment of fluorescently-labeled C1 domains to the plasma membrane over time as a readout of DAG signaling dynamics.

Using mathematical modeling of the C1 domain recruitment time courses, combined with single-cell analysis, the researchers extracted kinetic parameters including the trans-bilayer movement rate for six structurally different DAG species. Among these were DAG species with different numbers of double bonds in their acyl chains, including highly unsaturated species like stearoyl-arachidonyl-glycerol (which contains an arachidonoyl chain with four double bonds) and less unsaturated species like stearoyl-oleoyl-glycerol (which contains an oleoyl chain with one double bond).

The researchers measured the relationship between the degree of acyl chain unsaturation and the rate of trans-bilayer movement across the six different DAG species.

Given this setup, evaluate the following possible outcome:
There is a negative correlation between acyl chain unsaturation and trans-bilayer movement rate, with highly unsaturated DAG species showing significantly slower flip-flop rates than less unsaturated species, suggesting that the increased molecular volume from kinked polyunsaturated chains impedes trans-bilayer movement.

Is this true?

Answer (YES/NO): NO